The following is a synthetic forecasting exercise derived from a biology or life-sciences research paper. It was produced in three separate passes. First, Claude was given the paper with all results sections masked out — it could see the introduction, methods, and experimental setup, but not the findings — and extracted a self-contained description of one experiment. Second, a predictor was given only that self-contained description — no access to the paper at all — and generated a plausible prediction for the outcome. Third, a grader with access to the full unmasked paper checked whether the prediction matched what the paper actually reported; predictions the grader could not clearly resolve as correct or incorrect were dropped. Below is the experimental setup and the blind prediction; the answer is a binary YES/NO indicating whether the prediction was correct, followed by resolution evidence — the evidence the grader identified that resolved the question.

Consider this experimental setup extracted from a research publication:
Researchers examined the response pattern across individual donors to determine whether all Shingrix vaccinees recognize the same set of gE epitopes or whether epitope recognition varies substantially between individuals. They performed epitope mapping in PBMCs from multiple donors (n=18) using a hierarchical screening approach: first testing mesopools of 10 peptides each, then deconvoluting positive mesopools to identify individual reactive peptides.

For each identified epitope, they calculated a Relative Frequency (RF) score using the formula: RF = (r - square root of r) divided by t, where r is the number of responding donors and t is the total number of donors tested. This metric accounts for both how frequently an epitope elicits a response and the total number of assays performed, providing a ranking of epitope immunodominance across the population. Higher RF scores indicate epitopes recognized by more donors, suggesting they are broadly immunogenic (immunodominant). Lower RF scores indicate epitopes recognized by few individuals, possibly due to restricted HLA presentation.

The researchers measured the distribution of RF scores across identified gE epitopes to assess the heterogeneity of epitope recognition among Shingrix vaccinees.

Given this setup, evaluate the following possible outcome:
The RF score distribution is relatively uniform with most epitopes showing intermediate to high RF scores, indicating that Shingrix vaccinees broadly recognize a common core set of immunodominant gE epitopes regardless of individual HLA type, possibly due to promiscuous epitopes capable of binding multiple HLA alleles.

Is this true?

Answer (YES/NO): NO